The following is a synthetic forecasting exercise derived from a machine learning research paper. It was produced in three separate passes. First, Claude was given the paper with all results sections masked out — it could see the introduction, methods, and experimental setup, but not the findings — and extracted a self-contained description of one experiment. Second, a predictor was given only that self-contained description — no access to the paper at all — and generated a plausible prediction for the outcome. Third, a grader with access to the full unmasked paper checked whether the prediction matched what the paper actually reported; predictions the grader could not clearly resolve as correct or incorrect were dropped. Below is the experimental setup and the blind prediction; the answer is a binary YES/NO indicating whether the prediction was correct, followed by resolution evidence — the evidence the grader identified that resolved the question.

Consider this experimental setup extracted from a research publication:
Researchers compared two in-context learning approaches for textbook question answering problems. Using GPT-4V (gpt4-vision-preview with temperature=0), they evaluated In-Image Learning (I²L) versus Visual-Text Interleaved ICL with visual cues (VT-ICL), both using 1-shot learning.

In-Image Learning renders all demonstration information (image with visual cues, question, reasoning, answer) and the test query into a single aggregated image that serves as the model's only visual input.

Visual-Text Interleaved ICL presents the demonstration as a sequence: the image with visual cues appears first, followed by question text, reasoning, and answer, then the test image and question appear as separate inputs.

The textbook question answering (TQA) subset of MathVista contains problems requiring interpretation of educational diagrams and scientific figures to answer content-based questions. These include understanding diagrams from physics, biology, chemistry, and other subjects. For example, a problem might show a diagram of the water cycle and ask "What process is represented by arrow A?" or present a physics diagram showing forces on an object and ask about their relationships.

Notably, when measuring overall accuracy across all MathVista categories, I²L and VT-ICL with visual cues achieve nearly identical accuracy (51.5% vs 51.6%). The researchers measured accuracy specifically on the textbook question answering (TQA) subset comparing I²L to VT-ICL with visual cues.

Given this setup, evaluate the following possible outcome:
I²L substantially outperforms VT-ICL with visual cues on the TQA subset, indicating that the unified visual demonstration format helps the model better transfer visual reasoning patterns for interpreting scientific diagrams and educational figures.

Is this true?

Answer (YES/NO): NO